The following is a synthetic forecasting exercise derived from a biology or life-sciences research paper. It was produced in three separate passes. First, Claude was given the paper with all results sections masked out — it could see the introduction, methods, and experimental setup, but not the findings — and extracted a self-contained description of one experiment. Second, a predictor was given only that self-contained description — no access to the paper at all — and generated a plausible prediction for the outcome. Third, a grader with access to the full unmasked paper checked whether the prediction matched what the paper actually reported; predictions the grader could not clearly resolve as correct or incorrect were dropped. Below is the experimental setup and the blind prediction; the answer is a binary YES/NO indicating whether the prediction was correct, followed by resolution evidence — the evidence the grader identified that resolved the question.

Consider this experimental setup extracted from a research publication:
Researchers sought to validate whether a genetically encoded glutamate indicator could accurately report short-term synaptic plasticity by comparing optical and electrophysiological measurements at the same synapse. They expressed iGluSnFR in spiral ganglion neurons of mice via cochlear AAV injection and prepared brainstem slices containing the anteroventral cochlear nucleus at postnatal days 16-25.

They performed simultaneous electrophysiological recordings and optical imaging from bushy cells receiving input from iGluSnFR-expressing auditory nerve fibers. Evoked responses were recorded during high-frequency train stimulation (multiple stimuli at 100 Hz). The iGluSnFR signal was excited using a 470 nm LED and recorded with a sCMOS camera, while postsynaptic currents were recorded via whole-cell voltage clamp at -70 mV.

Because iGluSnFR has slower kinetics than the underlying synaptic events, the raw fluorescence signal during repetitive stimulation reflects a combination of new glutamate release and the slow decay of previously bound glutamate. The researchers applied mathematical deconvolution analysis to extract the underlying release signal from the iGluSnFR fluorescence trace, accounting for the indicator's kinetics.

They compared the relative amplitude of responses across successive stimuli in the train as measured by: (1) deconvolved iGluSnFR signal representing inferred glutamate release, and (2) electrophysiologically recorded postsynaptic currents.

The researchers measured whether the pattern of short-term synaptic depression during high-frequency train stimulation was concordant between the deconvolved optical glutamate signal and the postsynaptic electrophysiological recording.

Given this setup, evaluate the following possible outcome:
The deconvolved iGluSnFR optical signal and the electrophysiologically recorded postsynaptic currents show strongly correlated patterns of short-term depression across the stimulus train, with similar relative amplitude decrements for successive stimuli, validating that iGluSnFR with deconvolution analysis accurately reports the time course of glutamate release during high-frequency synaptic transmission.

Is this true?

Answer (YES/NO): YES